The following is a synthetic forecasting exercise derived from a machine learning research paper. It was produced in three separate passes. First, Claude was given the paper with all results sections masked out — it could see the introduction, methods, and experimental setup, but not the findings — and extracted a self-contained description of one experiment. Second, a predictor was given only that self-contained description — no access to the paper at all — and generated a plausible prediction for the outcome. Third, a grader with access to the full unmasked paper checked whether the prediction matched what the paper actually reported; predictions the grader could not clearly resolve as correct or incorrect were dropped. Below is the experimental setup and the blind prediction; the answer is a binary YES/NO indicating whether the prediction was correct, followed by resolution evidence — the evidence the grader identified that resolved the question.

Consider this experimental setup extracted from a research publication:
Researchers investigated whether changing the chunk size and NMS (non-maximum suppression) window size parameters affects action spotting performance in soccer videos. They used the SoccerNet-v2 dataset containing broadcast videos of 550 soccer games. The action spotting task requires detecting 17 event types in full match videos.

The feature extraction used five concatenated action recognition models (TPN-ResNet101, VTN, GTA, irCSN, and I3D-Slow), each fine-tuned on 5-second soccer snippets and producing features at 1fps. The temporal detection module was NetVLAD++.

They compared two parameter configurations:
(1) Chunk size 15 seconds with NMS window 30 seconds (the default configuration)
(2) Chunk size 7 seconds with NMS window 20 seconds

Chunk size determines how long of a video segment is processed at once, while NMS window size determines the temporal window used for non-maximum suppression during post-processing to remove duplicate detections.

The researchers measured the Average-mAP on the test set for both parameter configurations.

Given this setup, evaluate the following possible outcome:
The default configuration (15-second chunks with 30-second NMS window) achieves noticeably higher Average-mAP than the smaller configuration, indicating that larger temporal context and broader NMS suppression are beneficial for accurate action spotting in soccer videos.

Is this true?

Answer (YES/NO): NO